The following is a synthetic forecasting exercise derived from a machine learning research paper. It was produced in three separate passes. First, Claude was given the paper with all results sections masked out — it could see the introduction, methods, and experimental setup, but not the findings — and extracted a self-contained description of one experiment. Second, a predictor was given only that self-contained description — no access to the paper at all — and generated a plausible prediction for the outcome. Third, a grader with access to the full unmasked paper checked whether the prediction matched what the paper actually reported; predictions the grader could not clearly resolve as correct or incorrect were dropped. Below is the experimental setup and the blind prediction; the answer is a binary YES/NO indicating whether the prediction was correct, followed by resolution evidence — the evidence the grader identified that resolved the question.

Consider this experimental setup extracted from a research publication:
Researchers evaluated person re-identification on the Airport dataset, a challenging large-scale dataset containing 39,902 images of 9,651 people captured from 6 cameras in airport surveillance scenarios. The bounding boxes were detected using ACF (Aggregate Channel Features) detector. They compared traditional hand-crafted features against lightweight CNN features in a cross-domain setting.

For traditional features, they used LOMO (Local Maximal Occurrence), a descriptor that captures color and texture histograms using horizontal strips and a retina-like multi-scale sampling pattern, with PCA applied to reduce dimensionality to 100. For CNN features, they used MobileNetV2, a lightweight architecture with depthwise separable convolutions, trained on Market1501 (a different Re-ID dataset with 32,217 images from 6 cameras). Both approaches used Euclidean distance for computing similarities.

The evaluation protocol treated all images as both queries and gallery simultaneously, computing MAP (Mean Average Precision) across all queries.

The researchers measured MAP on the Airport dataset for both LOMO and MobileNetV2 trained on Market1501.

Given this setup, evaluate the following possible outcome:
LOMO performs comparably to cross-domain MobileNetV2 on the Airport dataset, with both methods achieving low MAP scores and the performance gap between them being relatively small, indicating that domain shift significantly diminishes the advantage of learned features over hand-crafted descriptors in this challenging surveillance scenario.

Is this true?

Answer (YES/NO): YES